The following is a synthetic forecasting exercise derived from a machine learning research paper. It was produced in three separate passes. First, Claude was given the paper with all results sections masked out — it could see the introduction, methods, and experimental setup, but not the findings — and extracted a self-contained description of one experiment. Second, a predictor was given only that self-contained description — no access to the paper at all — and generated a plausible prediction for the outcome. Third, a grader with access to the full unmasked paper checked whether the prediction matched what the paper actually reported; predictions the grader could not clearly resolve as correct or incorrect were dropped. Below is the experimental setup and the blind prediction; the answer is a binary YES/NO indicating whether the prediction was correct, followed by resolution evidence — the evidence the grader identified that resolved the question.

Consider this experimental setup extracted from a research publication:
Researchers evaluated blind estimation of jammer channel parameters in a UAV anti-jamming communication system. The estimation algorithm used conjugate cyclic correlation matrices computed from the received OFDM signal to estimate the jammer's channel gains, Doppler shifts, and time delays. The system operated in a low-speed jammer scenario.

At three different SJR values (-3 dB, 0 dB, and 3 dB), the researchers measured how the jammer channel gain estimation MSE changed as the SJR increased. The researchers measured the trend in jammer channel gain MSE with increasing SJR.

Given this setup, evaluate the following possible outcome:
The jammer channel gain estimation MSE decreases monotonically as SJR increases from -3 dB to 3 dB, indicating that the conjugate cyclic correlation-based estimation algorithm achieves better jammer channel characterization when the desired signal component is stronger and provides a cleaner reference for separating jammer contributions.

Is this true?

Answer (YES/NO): NO